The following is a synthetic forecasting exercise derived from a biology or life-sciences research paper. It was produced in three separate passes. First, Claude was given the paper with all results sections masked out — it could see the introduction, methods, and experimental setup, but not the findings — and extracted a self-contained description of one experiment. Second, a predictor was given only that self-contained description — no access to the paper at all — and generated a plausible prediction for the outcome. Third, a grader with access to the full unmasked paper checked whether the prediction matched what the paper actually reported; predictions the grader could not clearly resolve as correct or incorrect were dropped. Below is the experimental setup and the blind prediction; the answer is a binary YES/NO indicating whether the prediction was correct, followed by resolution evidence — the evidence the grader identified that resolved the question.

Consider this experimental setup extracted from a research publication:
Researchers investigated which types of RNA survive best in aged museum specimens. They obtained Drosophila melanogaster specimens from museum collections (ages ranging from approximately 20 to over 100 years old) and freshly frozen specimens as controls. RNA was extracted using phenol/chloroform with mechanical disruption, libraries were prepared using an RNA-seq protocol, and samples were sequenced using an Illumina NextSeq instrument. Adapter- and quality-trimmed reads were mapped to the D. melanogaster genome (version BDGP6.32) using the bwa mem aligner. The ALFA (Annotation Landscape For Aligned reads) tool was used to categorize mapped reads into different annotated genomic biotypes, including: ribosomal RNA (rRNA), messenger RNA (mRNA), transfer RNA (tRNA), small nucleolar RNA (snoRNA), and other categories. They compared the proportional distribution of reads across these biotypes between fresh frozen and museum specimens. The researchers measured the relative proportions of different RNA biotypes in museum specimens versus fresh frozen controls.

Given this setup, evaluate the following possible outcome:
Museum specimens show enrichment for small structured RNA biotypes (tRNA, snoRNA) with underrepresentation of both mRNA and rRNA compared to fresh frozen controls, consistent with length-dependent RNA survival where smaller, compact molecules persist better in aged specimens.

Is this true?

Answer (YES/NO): NO